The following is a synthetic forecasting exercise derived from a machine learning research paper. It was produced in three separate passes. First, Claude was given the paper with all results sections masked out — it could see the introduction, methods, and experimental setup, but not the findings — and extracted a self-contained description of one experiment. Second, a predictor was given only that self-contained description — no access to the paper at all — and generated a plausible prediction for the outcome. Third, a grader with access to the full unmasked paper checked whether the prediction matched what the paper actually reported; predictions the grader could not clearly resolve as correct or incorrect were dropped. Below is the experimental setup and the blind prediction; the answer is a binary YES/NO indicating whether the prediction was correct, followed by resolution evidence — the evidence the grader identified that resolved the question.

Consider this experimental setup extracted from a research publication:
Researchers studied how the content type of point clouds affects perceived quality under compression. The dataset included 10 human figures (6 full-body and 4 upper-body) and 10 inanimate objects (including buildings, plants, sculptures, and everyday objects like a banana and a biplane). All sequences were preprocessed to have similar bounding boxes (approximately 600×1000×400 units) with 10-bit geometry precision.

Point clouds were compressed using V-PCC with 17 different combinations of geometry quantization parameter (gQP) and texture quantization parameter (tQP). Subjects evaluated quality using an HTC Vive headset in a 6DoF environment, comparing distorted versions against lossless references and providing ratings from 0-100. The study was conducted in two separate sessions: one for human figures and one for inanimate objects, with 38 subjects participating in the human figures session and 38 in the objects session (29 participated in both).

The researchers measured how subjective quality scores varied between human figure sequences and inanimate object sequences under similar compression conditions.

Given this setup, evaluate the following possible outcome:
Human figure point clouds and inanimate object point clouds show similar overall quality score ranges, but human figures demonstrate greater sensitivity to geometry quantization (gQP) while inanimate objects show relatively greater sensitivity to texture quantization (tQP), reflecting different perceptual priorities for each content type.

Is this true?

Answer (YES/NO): NO